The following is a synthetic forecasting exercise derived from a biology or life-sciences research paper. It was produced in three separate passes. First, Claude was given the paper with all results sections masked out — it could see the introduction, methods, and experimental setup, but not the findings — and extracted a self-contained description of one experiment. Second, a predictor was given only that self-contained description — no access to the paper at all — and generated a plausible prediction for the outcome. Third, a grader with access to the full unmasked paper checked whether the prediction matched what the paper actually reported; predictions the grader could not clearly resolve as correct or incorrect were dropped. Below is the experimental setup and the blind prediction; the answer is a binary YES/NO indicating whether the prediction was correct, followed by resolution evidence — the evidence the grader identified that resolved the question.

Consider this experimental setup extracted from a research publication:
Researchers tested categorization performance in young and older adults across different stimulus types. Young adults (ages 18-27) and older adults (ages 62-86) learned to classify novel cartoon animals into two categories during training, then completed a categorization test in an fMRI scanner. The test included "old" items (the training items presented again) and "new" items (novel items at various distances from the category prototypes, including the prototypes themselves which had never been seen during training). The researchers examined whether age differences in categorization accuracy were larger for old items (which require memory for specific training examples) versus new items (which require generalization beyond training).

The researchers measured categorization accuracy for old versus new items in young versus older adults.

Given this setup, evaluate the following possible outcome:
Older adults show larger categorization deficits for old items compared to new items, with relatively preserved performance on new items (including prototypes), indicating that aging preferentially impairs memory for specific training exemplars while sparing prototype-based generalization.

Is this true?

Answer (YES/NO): NO